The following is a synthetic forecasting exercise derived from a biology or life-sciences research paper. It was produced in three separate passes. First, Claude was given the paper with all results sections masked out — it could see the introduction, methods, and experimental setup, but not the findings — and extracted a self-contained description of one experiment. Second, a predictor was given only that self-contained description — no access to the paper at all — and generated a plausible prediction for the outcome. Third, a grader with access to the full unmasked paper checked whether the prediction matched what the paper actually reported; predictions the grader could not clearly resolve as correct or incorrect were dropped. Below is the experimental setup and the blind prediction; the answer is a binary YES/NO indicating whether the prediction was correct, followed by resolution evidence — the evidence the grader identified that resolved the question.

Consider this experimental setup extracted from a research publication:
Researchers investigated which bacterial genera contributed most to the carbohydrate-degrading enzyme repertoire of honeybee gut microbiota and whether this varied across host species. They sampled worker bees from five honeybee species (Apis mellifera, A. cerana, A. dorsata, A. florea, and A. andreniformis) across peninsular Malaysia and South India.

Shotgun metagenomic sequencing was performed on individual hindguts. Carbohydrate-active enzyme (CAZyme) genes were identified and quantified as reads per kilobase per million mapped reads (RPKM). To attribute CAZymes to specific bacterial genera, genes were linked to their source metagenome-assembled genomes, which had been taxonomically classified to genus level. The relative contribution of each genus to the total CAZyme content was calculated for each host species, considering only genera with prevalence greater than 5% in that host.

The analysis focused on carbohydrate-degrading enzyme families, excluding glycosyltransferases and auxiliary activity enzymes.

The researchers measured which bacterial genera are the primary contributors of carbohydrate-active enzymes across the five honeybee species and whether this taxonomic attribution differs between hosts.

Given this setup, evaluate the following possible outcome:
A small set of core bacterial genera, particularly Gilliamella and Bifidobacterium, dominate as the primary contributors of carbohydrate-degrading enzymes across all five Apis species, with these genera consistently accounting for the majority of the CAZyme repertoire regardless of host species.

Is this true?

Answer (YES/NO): NO